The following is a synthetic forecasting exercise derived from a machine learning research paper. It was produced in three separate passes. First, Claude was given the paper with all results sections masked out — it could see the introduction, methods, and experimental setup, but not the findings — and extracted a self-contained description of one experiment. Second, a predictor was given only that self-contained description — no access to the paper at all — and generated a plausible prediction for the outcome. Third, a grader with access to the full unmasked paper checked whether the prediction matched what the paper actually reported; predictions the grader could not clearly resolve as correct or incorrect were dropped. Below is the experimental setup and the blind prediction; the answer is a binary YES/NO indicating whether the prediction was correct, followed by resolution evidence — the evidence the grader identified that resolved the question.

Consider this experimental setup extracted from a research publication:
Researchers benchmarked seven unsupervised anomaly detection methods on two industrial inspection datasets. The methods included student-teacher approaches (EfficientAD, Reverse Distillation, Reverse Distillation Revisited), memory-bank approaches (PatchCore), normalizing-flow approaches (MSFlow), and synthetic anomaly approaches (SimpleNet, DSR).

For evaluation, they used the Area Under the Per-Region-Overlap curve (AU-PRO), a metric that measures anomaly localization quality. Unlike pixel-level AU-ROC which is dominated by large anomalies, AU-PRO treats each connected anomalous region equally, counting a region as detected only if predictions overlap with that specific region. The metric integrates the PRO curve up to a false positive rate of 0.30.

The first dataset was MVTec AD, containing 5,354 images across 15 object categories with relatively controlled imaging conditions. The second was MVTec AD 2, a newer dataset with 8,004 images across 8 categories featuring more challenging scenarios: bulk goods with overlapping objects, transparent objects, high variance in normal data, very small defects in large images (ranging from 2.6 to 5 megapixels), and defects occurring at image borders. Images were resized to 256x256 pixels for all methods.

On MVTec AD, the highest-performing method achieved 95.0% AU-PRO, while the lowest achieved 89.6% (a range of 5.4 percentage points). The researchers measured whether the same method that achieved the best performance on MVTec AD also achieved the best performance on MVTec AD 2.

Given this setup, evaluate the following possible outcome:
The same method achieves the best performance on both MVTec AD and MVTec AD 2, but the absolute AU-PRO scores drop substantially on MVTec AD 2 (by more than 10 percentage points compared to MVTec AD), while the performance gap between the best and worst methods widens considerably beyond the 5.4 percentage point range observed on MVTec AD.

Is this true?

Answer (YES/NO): NO